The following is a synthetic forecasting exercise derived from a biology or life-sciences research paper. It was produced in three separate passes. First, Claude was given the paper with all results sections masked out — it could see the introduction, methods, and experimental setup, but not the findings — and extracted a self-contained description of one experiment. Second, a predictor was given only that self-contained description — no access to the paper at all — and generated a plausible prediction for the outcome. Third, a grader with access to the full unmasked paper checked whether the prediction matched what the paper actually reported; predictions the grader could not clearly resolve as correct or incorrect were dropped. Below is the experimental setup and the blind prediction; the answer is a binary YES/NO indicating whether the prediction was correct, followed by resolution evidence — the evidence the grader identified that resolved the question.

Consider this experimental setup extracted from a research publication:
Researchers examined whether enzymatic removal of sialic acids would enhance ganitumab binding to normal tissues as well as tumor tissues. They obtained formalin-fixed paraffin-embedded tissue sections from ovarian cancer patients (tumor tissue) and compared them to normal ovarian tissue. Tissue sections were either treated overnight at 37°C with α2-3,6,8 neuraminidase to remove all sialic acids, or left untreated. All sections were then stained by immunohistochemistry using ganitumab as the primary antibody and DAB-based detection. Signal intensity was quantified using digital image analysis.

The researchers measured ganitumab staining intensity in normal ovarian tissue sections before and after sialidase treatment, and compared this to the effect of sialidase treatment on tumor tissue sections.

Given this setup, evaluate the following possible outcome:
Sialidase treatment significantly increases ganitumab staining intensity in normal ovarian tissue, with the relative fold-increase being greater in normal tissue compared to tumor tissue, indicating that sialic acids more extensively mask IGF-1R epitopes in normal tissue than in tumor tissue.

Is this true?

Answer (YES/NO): NO